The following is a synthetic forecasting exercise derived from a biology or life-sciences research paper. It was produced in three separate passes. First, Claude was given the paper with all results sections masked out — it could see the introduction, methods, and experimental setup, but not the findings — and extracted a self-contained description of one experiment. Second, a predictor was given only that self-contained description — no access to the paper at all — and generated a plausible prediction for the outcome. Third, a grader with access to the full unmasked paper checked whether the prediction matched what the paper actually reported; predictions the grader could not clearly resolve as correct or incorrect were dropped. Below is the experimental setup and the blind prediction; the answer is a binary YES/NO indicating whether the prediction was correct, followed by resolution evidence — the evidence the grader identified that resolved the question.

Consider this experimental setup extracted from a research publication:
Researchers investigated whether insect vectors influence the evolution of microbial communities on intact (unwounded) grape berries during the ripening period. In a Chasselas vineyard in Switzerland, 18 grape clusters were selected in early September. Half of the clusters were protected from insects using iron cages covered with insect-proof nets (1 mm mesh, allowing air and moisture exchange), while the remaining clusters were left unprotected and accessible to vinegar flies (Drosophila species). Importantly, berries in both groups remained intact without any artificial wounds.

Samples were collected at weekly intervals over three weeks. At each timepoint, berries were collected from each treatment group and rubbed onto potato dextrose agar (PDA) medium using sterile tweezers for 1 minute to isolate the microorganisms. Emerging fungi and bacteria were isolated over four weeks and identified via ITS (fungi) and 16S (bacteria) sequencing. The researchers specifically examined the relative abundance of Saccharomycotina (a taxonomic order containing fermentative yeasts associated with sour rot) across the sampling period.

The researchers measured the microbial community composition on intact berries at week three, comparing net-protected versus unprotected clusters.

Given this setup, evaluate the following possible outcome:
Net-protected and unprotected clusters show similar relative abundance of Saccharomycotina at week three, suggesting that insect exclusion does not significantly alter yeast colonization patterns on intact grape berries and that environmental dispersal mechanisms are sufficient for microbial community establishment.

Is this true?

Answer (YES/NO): YES